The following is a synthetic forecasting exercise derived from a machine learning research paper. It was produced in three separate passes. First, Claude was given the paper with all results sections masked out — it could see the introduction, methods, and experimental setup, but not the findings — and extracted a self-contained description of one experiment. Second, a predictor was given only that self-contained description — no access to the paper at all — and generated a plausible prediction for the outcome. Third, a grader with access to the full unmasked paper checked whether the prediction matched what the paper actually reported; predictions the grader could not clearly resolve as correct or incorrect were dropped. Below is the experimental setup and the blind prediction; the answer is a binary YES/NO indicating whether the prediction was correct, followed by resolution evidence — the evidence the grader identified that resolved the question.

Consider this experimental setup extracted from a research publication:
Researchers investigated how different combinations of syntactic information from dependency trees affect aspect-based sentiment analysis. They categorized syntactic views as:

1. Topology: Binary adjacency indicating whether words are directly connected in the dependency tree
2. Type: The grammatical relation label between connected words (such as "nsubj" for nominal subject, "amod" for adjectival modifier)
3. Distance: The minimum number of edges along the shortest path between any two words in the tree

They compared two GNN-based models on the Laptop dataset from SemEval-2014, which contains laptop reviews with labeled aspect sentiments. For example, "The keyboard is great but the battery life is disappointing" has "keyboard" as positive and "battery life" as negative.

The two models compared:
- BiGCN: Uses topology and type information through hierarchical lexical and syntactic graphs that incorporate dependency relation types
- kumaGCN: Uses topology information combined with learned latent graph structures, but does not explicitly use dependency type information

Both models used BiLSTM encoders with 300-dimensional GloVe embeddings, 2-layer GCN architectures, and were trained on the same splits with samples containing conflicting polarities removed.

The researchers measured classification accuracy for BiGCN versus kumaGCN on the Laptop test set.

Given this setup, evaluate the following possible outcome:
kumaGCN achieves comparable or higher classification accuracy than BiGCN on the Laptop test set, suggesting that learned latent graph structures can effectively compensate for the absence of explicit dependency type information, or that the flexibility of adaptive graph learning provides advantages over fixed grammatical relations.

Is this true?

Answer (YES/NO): YES